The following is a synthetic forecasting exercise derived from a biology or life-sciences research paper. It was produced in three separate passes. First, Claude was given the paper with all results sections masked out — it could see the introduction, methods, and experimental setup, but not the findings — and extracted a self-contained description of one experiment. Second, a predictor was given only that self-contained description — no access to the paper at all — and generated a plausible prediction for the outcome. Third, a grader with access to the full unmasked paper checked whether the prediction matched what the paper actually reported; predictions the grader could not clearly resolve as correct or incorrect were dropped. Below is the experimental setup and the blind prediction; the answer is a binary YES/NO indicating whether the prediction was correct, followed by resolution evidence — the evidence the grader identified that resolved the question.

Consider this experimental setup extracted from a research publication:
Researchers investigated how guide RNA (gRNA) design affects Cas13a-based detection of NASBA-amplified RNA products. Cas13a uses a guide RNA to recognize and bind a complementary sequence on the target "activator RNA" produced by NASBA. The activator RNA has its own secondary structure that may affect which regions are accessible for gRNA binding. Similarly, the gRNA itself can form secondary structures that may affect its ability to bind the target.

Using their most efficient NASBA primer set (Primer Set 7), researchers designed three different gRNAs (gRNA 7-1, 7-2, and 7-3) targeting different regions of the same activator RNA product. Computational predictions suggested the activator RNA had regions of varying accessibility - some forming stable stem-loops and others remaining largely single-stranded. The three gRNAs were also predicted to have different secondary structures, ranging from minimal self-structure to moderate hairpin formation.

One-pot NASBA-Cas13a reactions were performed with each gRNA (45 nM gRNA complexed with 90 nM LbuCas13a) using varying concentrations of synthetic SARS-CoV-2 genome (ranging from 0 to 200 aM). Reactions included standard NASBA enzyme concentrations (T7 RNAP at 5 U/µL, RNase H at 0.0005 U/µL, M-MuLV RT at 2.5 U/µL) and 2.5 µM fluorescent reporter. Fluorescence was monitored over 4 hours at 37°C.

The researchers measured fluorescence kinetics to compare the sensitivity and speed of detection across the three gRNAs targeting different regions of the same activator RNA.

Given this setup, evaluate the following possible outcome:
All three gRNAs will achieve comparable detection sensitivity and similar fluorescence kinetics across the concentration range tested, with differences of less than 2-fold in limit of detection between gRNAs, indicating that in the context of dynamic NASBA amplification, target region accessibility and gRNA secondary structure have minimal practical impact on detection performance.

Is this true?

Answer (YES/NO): NO